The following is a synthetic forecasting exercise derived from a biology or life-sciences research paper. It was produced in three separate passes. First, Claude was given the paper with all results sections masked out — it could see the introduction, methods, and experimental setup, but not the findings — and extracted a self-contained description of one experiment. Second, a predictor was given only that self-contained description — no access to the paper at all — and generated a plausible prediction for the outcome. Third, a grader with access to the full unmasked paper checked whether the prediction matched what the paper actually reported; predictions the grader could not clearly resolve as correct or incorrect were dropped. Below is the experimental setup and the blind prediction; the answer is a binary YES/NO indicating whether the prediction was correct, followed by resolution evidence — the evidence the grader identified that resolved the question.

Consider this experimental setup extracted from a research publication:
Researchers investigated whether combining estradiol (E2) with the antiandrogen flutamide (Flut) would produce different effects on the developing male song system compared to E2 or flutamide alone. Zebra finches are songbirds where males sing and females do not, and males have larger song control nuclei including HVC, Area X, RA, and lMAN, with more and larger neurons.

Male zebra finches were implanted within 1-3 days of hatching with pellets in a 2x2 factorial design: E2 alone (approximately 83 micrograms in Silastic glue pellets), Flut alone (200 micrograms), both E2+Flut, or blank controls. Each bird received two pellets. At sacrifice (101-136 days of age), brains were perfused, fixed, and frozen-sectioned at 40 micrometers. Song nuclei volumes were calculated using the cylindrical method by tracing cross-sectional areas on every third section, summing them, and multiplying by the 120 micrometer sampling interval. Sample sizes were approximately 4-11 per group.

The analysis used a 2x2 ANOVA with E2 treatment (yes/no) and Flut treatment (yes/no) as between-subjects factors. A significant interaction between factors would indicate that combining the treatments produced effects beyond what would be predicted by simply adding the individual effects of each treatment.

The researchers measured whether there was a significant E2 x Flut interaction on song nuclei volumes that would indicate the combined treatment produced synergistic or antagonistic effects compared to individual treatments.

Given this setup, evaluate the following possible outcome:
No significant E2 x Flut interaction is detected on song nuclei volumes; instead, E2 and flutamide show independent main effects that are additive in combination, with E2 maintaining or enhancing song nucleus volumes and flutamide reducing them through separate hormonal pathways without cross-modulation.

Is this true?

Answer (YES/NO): NO